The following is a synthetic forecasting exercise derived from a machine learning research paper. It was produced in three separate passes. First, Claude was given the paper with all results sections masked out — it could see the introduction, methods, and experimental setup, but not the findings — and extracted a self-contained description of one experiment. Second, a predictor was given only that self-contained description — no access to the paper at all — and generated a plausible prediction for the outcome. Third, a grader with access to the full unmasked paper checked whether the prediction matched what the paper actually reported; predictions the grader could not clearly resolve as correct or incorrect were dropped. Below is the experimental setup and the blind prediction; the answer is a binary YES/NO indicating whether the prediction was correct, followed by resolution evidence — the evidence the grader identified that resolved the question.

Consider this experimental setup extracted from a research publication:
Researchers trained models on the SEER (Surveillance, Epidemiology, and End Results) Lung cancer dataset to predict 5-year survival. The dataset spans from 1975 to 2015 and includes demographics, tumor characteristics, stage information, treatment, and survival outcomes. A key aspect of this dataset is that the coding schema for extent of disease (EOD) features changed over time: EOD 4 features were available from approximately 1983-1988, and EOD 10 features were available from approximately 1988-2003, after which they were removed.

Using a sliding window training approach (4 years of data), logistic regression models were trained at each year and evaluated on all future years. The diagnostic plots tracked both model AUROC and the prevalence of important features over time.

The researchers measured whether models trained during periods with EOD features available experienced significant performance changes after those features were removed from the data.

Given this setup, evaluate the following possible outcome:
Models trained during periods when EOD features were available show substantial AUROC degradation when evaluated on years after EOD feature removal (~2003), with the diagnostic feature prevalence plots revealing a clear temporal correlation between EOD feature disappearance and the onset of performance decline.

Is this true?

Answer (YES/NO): YES